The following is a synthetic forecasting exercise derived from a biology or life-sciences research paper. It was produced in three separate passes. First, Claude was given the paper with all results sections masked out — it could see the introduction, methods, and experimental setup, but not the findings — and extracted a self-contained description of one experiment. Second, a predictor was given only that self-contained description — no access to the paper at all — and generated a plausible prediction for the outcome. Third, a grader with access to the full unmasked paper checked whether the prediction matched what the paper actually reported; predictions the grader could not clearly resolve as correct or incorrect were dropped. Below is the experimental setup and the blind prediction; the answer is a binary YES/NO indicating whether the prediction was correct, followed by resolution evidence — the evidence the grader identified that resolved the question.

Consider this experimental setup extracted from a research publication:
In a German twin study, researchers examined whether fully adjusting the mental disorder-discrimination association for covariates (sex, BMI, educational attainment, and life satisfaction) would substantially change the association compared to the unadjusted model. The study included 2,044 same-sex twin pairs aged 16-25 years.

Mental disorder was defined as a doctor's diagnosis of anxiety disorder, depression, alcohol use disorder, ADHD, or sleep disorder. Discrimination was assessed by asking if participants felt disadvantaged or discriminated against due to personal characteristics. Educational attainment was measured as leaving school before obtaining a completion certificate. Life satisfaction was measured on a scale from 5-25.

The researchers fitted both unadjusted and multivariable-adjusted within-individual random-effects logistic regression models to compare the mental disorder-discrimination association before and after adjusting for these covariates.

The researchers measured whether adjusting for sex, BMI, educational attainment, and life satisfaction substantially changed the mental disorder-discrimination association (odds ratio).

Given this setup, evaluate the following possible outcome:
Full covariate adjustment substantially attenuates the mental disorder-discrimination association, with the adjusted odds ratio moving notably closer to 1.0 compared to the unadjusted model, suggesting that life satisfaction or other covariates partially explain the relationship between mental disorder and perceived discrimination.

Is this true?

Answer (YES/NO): NO